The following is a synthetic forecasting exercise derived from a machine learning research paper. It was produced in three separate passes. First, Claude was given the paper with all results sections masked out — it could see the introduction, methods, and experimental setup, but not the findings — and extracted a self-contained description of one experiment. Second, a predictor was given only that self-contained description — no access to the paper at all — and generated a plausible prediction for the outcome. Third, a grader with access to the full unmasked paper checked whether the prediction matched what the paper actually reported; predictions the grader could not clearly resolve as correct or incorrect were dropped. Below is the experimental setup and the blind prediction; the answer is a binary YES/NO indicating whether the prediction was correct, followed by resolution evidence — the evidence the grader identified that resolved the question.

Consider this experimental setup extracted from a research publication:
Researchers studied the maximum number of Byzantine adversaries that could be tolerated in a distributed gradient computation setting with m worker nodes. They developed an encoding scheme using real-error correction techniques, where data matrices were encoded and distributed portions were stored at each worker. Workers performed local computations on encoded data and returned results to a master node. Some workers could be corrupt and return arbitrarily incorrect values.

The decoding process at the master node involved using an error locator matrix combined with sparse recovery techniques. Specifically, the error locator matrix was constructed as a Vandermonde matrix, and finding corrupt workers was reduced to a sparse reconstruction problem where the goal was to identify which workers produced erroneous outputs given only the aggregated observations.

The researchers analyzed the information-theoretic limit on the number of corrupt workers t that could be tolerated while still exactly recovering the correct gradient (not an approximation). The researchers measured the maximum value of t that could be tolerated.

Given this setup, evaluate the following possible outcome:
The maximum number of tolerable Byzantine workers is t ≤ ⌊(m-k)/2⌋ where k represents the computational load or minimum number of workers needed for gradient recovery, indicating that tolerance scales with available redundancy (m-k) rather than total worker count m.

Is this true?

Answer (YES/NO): NO